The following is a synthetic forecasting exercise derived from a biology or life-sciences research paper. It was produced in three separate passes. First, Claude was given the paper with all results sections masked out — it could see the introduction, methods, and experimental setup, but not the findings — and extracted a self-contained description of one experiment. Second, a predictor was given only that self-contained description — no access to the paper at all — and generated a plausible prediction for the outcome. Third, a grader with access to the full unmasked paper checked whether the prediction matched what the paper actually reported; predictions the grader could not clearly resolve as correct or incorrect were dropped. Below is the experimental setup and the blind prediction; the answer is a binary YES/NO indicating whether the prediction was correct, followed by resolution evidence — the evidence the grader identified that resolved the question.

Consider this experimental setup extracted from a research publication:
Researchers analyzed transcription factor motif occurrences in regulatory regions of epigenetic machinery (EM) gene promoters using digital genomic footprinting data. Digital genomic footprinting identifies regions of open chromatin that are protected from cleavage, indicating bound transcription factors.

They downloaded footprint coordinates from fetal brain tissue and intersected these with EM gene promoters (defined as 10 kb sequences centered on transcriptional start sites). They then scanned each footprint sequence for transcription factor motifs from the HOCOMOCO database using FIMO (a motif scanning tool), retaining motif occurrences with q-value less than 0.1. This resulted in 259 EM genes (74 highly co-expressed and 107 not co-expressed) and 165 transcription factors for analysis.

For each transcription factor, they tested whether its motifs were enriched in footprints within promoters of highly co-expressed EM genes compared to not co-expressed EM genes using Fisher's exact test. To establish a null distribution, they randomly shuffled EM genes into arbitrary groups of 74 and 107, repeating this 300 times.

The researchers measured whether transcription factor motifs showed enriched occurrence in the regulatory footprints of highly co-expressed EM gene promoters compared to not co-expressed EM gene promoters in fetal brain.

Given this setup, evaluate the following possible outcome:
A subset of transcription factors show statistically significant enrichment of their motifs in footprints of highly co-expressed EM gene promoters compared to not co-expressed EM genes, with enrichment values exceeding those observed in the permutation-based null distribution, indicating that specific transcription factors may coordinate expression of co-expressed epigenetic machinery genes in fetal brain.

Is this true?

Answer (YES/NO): YES